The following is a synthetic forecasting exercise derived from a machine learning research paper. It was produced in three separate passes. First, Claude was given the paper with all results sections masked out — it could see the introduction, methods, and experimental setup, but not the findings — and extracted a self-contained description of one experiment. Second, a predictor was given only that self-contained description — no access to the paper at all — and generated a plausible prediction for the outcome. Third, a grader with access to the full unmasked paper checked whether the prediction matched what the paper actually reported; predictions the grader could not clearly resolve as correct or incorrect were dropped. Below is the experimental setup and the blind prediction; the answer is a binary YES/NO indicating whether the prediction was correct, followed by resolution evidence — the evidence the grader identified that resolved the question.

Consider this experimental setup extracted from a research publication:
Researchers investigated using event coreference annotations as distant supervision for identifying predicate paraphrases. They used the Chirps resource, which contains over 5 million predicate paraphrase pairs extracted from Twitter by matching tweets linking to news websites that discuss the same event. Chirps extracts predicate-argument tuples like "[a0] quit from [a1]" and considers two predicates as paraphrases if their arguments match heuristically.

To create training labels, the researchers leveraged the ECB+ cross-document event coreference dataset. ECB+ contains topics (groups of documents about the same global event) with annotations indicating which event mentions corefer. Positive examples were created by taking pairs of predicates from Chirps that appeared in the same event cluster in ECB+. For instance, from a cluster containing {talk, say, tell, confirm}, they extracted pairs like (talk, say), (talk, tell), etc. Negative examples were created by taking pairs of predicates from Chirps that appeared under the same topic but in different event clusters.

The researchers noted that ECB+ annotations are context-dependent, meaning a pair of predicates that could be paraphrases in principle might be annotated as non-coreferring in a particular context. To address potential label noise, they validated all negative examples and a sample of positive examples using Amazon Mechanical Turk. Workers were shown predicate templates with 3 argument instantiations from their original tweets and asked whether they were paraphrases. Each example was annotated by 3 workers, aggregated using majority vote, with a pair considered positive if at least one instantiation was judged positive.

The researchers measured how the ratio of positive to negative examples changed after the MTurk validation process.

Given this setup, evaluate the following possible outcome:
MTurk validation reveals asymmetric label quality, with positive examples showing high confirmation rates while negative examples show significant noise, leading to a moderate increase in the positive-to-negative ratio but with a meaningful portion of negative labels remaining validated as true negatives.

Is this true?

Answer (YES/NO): NO